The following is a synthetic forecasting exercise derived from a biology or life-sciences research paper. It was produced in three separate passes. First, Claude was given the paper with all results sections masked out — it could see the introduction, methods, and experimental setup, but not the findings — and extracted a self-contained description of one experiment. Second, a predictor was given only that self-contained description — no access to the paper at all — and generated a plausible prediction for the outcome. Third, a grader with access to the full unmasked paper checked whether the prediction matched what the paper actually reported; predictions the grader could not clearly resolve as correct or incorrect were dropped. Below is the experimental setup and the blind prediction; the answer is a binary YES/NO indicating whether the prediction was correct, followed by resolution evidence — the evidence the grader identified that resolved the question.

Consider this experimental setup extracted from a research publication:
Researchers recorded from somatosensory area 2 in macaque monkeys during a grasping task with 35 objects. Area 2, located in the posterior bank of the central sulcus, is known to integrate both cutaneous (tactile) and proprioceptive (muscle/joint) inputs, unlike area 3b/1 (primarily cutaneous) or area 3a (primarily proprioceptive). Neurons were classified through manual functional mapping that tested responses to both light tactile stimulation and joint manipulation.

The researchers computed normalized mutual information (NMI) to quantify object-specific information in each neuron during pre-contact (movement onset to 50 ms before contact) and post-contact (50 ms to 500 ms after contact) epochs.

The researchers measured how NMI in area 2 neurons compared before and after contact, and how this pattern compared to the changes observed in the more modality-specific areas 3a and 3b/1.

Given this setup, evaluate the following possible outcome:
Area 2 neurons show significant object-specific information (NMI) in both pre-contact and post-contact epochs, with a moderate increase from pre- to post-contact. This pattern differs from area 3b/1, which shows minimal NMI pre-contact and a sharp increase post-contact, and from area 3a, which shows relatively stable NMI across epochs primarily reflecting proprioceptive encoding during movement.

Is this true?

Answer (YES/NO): NO